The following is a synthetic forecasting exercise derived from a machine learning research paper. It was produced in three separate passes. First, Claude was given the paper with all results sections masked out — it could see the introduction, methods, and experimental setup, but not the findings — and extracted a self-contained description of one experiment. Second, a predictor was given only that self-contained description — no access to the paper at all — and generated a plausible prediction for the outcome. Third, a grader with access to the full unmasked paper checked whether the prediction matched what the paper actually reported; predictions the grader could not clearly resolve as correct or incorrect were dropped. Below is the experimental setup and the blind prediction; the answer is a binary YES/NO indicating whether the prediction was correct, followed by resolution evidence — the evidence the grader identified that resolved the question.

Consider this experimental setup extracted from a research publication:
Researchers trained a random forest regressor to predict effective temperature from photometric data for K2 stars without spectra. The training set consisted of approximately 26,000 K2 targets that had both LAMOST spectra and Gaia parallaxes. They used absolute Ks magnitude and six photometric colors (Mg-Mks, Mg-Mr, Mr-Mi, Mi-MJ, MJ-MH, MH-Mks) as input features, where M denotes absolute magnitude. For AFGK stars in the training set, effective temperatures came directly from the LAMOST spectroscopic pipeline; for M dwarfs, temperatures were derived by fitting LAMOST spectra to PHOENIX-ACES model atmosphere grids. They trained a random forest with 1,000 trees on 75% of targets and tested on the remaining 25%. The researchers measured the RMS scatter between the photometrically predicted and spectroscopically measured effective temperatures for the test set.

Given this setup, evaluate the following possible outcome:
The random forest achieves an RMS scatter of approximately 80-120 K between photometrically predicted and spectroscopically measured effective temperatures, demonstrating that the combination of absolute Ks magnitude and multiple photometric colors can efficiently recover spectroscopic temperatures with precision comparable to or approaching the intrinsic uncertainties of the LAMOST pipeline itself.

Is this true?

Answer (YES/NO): NO